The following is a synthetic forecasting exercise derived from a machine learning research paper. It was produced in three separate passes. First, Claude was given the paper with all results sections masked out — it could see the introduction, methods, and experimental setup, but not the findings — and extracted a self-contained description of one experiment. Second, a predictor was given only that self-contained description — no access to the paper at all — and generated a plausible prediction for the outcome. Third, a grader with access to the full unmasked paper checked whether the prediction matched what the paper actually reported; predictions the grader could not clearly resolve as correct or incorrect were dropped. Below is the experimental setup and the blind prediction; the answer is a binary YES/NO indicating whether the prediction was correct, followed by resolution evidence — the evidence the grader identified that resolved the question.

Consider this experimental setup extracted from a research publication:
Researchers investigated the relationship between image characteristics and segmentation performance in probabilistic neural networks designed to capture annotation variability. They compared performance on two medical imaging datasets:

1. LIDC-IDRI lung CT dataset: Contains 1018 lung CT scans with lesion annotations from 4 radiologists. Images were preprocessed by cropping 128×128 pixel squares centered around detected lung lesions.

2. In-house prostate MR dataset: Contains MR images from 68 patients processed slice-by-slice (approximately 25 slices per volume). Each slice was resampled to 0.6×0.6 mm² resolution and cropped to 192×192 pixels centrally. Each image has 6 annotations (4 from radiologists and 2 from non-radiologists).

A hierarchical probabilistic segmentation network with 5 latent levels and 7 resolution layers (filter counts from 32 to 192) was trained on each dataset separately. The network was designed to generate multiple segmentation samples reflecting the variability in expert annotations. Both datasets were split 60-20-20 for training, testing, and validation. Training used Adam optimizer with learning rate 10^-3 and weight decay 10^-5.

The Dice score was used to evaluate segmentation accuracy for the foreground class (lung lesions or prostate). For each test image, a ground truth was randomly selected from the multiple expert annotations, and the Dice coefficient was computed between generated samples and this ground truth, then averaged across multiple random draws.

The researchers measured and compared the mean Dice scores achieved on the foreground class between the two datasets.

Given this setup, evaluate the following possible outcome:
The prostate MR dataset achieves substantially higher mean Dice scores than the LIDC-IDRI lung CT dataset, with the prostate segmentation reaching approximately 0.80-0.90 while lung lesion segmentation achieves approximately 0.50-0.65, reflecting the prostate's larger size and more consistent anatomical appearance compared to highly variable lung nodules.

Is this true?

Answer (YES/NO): NO